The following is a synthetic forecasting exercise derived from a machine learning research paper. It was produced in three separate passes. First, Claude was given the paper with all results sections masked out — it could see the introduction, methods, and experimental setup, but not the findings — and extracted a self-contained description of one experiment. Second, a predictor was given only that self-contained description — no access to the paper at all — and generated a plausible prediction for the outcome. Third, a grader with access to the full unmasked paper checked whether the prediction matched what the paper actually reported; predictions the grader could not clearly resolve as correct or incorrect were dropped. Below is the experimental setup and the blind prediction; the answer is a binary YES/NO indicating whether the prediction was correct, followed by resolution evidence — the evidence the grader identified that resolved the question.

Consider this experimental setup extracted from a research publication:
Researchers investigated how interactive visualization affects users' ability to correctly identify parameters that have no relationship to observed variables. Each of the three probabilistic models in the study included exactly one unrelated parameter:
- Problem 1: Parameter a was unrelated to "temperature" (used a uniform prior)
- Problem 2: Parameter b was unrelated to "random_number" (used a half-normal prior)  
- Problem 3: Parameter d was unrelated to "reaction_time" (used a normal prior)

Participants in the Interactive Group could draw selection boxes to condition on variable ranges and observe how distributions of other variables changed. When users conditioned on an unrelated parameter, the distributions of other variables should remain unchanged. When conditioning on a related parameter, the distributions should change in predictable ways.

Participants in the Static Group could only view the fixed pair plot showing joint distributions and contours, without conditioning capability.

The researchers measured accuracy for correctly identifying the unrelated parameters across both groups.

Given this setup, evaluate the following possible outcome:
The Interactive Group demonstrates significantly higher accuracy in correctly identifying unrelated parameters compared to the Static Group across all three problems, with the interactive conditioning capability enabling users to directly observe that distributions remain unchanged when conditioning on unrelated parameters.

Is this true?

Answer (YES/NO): NO